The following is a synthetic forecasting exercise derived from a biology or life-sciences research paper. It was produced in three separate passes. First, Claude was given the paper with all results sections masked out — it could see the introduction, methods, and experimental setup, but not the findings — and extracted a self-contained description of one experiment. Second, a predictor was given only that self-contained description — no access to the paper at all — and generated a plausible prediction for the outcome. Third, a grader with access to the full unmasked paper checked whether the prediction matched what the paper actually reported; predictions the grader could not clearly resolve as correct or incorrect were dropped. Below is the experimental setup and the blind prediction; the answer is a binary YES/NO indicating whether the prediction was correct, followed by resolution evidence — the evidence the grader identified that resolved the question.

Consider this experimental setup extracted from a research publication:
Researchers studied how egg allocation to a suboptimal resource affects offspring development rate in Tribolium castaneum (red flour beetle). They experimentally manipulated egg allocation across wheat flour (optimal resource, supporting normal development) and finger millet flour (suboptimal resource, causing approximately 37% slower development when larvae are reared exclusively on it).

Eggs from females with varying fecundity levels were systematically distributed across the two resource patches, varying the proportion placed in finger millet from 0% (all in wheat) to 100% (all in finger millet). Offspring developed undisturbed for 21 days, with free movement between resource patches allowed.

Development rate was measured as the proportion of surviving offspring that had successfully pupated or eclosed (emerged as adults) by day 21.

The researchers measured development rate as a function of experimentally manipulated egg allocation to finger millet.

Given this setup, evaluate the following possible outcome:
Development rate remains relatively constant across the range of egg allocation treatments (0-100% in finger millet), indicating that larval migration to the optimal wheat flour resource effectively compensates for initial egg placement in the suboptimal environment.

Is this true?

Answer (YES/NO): NO